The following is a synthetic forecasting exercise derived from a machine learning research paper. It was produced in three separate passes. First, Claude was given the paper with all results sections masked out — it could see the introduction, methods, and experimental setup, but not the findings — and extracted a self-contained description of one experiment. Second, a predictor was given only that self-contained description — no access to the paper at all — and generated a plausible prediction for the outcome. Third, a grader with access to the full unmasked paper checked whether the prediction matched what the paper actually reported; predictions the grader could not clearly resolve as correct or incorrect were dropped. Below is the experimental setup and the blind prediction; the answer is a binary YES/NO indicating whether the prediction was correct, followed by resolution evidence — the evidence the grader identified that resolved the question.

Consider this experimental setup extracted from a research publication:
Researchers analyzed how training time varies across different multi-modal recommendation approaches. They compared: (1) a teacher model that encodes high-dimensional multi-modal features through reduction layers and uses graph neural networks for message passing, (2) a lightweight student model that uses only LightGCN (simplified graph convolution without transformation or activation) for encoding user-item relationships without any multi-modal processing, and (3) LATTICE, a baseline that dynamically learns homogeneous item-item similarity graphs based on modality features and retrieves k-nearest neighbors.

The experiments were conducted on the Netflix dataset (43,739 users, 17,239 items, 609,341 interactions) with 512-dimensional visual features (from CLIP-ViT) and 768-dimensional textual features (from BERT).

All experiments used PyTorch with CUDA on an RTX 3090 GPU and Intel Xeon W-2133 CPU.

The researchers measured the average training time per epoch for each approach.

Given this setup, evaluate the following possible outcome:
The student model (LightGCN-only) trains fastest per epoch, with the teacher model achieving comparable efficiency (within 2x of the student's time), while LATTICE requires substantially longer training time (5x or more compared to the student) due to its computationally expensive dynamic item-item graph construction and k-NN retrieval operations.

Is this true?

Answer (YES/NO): NO